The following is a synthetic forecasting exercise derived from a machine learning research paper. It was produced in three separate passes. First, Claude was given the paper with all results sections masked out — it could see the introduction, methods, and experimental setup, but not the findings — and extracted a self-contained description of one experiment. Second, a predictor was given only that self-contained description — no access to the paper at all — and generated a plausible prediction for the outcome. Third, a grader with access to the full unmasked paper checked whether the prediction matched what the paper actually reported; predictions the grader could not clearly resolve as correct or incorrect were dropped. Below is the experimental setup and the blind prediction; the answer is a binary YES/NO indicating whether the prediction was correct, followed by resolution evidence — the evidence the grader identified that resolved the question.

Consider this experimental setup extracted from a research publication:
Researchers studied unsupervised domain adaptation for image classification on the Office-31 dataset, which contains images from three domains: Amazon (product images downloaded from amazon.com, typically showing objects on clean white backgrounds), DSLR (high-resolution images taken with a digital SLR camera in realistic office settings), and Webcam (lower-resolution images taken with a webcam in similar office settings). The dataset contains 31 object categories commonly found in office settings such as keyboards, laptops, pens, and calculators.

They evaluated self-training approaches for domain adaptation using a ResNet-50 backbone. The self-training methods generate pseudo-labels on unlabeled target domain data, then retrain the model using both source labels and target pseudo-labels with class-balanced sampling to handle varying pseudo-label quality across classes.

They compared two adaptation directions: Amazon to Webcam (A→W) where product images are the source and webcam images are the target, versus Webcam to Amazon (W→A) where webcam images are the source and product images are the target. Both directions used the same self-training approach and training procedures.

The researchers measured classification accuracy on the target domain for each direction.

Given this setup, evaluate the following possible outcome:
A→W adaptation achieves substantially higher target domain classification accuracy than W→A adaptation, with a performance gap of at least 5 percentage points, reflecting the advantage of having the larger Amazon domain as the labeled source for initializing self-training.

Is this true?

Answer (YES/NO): YES